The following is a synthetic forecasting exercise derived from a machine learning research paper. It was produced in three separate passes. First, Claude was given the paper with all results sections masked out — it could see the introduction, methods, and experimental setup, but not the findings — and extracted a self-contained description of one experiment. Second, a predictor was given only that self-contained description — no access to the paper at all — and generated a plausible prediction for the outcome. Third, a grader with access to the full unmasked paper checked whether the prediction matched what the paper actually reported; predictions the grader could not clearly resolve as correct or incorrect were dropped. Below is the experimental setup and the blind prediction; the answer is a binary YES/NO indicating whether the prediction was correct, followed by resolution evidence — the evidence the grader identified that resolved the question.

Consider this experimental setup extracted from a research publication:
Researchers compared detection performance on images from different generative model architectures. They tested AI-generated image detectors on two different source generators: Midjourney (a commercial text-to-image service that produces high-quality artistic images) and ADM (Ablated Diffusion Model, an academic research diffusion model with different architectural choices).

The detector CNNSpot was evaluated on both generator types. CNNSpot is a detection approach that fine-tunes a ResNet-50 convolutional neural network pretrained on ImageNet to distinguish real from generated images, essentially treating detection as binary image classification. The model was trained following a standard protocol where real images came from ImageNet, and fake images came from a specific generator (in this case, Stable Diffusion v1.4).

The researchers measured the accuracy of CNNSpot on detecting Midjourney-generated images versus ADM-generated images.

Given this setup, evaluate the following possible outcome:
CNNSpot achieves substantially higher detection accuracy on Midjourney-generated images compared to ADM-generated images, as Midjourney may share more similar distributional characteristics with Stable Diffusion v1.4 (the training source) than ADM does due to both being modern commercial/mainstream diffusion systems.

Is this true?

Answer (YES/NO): NO